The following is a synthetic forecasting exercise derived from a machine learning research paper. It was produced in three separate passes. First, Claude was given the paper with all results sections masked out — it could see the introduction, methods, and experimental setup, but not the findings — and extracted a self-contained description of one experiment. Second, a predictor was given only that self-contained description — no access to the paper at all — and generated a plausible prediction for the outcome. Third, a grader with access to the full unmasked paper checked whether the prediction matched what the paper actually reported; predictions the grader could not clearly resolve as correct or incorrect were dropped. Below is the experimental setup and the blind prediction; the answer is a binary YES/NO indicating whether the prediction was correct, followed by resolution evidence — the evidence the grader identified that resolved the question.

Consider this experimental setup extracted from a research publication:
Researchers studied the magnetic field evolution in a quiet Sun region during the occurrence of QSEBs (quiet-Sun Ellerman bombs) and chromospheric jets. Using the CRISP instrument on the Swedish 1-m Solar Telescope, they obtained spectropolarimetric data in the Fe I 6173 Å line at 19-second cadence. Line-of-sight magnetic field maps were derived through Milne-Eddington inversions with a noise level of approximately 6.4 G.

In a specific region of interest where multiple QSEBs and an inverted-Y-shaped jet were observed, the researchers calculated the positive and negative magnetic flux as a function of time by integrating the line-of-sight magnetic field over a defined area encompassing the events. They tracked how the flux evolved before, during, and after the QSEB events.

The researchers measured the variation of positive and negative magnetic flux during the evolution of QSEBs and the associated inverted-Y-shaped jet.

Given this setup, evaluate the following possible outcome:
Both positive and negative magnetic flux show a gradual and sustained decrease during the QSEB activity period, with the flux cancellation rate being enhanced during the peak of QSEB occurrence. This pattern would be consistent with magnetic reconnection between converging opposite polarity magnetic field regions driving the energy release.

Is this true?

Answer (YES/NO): NO